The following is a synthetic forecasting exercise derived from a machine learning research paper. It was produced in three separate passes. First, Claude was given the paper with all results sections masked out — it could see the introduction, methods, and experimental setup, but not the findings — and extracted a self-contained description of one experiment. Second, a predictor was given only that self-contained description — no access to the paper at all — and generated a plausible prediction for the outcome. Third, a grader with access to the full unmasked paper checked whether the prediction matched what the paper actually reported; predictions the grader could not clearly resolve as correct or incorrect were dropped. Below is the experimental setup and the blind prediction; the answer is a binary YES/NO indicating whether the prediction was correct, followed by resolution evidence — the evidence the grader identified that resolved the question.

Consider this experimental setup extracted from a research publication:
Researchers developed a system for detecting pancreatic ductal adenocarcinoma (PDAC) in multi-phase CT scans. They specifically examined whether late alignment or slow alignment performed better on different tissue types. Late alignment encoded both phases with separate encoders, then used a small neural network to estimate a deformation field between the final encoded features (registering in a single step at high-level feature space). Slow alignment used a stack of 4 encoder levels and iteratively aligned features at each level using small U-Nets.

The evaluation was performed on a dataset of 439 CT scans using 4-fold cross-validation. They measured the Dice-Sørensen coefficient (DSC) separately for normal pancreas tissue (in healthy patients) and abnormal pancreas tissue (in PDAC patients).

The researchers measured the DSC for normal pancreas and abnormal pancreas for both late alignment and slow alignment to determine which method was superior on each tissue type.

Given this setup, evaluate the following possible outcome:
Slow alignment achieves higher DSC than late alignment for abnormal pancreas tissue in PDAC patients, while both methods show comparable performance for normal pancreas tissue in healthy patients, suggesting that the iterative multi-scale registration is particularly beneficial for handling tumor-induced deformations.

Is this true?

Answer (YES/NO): YES